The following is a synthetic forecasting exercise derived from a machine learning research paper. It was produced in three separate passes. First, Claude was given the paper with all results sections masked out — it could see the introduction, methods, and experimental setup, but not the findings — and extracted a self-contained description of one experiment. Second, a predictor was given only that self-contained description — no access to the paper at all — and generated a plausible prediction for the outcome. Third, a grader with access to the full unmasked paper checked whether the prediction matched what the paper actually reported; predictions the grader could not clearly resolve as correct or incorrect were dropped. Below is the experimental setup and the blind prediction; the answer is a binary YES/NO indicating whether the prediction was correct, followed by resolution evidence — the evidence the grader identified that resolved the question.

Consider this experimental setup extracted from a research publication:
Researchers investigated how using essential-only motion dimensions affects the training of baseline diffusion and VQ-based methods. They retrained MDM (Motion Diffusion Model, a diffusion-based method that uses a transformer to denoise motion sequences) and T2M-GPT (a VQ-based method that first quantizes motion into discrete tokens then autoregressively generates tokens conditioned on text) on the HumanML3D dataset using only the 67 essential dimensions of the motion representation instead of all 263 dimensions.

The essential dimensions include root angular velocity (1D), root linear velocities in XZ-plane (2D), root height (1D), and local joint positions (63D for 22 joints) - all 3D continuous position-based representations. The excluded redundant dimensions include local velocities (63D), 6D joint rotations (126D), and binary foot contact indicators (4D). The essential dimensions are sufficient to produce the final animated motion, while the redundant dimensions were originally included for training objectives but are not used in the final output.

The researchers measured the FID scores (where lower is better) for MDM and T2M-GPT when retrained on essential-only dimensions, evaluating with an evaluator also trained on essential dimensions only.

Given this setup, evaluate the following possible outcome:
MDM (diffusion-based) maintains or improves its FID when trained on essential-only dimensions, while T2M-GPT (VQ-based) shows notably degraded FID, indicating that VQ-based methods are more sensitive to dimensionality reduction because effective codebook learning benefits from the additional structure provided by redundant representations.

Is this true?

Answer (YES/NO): YES